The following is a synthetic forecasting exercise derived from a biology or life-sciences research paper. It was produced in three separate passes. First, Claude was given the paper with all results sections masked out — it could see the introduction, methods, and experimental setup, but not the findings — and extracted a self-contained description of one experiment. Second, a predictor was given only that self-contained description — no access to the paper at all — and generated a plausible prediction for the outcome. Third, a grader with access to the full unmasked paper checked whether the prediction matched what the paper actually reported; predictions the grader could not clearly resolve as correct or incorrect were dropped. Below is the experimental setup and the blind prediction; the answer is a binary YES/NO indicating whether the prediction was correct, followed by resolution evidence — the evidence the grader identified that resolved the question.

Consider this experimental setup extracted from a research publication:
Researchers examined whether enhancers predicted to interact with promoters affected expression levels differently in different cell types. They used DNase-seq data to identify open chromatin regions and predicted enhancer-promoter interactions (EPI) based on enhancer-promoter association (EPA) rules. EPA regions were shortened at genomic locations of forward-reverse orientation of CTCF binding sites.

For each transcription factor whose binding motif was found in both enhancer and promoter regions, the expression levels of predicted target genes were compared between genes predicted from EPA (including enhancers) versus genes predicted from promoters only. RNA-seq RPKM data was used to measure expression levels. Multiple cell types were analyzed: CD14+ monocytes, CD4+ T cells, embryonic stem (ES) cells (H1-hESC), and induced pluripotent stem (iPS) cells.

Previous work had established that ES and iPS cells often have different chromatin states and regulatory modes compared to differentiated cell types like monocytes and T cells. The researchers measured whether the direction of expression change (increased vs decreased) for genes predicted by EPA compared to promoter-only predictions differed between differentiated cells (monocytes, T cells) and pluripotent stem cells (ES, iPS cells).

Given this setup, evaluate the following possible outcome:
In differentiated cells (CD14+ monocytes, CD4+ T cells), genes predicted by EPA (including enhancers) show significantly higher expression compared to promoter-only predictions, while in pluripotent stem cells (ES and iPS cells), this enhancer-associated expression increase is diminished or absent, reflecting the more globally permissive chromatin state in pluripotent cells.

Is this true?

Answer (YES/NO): NO